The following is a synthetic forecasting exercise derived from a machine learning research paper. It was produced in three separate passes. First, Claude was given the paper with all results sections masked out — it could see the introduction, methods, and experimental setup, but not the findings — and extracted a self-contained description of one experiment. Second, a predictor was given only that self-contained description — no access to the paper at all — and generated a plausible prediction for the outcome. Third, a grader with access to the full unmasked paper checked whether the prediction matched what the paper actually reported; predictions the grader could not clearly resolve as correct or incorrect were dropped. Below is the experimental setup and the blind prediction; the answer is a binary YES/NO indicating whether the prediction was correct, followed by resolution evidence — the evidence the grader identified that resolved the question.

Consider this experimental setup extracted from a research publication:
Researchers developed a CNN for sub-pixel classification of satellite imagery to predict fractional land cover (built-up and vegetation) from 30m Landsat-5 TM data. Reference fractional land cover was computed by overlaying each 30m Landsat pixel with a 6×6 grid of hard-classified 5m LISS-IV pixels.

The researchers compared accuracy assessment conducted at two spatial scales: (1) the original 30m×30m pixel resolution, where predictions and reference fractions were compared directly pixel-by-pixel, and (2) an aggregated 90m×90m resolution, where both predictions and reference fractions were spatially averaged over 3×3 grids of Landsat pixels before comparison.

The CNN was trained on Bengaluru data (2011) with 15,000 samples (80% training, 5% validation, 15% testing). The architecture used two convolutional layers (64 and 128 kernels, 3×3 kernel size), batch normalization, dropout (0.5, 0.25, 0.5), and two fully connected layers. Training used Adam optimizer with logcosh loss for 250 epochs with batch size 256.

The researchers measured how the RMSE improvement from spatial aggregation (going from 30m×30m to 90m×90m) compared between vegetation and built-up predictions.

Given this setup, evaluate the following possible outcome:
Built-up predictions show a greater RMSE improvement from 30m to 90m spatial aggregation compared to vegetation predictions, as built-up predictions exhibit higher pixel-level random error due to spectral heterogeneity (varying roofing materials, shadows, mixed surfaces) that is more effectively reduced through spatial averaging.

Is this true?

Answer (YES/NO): NO